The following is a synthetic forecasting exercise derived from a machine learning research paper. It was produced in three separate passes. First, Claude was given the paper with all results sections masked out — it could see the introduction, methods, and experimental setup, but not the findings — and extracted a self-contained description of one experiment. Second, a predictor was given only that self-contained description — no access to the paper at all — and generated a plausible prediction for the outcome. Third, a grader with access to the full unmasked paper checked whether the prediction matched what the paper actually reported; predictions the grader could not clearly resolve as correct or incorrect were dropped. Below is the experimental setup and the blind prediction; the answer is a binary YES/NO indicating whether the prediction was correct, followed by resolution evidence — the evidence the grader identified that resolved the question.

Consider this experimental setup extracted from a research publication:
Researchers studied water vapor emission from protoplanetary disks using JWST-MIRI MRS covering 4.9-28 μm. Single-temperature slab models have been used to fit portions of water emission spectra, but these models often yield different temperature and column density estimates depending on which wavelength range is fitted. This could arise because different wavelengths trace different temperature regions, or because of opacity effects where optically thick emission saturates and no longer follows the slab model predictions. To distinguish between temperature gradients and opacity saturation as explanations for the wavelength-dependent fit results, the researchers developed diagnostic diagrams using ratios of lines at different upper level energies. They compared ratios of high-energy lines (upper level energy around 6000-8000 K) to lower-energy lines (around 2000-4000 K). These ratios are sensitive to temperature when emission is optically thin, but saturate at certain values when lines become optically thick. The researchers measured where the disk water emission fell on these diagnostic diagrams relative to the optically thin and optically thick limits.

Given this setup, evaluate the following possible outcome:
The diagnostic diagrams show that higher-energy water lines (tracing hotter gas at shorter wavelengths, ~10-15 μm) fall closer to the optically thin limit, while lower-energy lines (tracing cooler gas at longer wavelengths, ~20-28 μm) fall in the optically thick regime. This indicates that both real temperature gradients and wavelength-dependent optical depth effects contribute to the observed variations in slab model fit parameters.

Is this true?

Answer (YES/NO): NO